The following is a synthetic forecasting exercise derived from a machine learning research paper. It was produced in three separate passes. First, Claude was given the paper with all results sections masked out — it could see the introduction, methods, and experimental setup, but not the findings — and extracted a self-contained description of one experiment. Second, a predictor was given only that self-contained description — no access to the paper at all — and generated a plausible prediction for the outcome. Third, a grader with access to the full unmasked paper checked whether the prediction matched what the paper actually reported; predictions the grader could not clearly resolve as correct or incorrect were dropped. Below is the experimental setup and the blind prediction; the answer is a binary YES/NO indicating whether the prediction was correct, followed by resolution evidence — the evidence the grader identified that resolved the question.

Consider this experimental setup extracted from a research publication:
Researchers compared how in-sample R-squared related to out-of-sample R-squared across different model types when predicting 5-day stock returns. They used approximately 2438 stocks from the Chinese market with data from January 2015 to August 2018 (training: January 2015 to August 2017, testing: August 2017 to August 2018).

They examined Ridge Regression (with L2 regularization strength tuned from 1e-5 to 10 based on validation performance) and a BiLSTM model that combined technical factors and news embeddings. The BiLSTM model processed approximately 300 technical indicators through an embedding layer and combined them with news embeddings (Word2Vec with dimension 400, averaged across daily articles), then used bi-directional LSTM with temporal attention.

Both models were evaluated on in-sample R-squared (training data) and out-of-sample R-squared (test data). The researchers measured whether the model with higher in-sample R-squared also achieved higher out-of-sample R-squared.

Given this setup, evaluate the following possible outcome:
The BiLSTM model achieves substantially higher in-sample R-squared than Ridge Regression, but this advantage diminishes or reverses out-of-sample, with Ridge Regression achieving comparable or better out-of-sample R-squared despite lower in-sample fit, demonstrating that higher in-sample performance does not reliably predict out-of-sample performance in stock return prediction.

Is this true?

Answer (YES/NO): NO